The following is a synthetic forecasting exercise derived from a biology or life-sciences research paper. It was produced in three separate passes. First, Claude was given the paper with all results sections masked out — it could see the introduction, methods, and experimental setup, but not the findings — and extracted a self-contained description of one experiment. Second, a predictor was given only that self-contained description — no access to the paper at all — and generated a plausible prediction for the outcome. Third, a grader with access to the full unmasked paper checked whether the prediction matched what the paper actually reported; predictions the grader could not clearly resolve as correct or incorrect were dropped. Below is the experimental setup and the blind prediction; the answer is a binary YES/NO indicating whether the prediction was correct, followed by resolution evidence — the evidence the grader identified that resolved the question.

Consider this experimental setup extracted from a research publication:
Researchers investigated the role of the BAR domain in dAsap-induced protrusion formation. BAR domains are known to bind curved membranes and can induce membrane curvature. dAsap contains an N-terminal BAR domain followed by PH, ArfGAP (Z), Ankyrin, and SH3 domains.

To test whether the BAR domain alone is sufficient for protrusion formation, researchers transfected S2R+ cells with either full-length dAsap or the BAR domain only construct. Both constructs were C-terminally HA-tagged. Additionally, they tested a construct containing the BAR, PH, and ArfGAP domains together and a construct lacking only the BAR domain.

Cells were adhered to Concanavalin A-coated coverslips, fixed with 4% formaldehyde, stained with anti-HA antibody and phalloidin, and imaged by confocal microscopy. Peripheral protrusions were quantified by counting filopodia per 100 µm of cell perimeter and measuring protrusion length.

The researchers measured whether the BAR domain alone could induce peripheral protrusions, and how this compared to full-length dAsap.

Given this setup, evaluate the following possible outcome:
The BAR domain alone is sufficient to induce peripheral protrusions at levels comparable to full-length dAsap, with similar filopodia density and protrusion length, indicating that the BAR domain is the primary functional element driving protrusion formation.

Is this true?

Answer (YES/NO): NO